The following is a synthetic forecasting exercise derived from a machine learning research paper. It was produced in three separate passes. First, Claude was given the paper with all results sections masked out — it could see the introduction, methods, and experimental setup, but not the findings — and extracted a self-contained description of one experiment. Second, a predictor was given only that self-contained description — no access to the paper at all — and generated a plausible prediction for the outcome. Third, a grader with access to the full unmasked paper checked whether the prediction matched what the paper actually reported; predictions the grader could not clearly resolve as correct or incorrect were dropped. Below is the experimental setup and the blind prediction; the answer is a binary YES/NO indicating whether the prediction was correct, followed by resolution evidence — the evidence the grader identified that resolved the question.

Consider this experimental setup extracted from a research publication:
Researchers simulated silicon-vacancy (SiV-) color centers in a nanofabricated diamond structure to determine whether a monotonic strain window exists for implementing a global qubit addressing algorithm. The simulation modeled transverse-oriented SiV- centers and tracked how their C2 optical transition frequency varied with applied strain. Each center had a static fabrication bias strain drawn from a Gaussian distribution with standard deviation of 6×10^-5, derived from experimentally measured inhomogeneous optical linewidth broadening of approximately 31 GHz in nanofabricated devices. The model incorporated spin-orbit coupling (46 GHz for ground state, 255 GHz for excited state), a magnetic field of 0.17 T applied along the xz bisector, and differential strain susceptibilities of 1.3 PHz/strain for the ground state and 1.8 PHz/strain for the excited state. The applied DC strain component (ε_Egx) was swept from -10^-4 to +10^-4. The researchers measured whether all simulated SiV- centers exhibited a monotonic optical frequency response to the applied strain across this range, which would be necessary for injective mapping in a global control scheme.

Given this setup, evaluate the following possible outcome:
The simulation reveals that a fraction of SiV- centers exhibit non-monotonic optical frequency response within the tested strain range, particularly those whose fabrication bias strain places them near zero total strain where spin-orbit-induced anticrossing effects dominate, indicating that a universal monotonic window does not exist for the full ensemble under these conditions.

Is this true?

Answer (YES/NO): NO